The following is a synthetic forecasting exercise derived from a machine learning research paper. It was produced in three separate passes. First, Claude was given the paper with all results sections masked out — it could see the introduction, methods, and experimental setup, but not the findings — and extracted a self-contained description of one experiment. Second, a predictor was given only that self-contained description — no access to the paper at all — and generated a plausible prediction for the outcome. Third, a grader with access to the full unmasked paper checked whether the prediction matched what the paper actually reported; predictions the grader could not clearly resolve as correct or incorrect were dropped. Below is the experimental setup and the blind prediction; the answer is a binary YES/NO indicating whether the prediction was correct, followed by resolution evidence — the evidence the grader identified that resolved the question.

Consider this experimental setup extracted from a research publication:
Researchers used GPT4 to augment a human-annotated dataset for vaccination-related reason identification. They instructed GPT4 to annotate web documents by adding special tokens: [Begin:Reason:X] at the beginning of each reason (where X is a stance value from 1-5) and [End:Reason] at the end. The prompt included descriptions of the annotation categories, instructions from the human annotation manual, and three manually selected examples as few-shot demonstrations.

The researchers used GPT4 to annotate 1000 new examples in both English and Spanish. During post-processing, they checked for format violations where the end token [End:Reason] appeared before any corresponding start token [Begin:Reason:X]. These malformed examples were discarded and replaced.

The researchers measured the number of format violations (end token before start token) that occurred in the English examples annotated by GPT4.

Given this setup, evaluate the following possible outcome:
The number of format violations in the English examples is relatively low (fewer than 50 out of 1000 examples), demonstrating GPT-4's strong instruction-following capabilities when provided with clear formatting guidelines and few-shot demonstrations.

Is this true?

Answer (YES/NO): YES